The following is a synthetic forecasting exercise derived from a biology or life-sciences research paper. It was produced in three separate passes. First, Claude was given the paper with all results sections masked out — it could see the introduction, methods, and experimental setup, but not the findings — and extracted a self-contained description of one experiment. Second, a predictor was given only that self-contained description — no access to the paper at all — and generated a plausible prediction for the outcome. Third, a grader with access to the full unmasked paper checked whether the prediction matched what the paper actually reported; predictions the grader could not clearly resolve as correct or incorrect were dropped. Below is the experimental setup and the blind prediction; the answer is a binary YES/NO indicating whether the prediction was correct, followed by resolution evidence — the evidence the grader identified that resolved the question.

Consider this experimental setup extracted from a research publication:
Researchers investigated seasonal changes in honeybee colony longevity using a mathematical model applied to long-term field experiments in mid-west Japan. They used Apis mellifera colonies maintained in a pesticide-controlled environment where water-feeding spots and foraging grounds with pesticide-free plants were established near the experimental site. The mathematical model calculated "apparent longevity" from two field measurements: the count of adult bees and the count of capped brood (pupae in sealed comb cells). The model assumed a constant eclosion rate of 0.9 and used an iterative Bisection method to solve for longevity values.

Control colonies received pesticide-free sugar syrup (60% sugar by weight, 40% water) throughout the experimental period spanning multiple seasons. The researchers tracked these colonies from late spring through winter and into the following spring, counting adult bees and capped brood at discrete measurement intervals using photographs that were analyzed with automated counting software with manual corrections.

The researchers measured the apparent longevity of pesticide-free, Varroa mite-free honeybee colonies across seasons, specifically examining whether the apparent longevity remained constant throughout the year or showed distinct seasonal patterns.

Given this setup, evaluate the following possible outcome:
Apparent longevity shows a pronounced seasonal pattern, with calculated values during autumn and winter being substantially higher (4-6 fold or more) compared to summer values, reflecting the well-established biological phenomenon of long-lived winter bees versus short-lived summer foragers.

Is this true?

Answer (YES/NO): YES